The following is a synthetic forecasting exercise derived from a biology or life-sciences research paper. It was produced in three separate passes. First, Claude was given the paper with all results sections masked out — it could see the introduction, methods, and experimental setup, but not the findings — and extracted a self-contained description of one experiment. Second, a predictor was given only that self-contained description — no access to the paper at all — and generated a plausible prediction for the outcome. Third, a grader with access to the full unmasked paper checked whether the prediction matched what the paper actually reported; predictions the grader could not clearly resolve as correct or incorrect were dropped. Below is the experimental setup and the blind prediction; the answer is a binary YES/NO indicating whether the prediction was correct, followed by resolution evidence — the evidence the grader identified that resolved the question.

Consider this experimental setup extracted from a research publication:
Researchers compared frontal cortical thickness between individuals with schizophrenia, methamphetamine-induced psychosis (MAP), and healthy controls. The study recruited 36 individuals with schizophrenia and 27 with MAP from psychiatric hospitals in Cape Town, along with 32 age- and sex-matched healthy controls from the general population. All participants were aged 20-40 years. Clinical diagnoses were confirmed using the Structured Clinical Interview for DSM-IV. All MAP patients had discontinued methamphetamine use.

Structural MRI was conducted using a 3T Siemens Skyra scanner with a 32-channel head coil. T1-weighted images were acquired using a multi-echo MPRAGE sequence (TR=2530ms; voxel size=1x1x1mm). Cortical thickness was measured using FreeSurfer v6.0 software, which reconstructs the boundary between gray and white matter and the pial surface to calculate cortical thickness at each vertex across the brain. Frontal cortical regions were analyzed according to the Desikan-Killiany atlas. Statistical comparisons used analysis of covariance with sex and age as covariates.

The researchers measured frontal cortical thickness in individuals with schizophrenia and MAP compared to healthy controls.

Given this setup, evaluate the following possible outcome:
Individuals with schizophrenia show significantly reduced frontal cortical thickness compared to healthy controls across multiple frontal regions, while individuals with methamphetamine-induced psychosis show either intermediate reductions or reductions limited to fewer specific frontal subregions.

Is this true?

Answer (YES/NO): NO